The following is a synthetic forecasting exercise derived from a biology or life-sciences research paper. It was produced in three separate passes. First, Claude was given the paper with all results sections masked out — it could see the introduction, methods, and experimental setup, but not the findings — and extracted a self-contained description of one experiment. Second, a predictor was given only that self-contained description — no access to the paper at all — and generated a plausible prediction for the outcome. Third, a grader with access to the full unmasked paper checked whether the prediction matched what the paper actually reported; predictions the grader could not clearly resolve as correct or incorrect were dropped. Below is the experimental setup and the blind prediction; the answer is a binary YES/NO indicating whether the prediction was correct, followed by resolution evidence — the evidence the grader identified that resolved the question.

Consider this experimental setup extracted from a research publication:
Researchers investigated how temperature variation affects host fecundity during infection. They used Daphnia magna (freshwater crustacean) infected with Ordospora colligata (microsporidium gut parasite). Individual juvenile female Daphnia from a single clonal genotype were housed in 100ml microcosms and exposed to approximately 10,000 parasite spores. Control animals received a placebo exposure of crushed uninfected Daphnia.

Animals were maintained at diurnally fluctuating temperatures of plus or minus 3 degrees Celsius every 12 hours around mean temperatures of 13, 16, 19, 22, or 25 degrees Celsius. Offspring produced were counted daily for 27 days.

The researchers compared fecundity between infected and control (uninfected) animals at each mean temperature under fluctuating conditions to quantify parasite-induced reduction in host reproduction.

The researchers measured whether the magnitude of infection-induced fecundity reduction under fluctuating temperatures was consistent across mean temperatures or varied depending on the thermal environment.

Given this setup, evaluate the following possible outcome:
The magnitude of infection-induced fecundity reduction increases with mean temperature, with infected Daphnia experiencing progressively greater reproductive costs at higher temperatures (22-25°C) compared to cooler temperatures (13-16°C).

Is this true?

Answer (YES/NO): NO